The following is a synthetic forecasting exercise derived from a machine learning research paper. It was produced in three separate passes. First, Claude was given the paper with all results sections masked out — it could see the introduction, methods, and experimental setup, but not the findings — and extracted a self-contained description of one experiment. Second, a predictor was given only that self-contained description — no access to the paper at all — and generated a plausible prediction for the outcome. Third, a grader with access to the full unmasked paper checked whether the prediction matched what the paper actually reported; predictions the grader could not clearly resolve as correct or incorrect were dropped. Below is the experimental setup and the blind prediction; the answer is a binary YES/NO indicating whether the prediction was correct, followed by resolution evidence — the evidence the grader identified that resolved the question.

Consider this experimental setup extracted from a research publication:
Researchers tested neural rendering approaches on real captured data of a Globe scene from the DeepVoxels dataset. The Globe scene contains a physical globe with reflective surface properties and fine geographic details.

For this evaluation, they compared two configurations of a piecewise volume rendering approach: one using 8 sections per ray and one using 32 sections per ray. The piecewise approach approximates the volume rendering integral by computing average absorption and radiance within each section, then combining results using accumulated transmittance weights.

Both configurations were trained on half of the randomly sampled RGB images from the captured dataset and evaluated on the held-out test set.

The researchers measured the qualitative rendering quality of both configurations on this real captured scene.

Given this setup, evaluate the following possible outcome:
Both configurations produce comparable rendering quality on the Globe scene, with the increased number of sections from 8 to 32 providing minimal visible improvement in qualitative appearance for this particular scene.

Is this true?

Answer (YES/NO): YES